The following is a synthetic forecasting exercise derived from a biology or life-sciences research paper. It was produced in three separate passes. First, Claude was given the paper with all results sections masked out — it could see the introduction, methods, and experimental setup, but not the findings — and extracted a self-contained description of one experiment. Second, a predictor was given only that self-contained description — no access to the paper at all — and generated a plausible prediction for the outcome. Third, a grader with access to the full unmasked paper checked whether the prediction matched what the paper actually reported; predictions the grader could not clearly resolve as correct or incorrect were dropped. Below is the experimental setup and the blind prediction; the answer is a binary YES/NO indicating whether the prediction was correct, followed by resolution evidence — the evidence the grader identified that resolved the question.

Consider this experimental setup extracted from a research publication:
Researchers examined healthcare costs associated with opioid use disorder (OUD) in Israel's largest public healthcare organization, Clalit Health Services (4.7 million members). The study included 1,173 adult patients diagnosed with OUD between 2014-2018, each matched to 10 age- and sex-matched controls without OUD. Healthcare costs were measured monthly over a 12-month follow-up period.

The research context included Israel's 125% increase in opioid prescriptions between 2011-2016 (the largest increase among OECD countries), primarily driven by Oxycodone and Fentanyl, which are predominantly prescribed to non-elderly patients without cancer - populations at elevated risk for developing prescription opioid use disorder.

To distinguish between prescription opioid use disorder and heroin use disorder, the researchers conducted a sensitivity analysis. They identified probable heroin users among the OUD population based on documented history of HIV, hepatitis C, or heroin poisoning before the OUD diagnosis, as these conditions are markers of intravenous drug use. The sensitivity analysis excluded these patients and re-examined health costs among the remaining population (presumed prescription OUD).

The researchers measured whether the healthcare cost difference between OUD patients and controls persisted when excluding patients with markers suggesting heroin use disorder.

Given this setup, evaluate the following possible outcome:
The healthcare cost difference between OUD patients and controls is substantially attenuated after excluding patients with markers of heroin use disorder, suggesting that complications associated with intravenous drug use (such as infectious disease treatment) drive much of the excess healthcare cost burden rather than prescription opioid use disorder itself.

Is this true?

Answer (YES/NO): NO